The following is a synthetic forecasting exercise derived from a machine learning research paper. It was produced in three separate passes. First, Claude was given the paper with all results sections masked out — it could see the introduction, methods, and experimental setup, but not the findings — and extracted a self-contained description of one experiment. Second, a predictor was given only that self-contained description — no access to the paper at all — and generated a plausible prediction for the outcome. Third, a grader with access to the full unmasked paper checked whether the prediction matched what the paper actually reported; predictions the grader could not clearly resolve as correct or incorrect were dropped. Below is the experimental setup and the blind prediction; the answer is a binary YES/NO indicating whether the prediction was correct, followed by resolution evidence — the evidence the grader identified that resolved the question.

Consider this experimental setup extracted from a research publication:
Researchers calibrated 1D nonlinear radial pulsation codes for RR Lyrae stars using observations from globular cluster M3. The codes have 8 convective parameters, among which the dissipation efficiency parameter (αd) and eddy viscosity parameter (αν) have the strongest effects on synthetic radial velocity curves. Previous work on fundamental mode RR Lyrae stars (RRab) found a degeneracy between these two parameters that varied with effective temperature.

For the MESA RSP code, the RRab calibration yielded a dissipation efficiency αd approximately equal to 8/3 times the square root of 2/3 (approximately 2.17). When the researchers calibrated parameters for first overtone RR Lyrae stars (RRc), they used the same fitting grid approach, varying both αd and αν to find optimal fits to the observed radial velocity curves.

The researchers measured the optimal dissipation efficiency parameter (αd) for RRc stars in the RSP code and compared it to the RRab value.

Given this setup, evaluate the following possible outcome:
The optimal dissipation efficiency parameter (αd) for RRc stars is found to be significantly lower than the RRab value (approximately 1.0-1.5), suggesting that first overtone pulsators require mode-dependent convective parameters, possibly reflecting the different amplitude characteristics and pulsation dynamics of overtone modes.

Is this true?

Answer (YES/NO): NO